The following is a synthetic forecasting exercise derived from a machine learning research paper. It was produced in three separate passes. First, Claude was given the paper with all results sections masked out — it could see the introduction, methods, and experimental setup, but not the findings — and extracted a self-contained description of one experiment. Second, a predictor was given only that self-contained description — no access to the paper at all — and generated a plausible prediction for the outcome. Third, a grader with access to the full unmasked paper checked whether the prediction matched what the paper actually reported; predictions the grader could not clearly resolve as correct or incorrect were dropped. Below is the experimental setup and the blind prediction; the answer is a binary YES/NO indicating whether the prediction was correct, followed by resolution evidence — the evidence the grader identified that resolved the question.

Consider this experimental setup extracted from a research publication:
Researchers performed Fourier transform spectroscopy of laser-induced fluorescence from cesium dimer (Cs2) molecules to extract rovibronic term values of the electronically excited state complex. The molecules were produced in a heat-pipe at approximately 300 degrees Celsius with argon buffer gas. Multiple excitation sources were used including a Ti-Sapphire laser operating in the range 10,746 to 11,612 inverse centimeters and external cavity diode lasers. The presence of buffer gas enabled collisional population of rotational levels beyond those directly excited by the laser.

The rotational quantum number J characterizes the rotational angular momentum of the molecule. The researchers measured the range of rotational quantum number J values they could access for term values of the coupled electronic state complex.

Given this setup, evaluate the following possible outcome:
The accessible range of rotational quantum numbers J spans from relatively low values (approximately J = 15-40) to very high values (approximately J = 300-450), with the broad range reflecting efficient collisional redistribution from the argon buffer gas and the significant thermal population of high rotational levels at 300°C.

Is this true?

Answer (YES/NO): NO